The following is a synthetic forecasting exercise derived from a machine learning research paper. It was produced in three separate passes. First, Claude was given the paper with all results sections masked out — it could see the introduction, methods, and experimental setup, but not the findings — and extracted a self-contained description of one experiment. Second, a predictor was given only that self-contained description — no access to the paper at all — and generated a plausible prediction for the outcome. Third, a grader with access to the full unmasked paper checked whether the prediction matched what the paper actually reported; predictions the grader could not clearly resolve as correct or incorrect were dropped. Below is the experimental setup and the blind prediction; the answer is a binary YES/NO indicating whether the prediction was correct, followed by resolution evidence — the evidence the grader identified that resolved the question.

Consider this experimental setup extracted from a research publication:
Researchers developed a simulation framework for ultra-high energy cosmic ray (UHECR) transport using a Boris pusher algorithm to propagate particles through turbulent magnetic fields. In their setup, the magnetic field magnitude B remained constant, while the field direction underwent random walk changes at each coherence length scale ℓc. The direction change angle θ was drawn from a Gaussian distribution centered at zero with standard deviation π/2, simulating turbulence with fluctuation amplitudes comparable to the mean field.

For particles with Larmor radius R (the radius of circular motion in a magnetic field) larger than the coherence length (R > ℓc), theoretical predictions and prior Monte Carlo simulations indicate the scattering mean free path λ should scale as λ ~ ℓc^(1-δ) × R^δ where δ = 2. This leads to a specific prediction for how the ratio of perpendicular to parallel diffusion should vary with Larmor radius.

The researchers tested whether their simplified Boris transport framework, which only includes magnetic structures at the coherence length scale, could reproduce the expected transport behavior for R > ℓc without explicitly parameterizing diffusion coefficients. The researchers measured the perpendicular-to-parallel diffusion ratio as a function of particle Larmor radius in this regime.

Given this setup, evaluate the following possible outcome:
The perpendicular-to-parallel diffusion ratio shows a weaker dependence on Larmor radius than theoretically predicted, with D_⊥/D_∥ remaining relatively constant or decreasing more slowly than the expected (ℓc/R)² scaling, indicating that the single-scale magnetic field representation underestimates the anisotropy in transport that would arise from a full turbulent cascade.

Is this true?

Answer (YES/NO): NO